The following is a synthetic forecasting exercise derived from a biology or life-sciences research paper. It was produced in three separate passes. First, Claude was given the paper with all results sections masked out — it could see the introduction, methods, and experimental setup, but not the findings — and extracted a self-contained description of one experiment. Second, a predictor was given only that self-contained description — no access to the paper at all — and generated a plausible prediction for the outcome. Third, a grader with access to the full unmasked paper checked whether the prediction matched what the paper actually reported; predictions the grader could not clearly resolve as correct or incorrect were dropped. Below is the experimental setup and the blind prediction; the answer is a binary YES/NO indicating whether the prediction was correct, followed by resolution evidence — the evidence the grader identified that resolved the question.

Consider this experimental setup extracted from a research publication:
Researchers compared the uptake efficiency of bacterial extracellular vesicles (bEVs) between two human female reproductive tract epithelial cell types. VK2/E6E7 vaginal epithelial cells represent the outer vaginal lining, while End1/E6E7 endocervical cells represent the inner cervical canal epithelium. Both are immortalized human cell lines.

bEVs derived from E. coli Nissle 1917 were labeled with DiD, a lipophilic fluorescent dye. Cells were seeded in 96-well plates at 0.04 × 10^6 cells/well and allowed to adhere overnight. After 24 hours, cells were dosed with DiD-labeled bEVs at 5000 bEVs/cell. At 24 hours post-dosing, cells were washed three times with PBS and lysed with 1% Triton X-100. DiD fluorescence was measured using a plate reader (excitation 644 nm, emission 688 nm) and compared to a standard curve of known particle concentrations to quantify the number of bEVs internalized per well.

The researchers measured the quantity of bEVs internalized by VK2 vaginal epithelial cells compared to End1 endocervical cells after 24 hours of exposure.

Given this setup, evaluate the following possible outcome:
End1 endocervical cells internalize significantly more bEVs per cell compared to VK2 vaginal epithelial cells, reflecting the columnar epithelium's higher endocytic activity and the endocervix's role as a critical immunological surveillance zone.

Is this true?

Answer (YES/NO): NO